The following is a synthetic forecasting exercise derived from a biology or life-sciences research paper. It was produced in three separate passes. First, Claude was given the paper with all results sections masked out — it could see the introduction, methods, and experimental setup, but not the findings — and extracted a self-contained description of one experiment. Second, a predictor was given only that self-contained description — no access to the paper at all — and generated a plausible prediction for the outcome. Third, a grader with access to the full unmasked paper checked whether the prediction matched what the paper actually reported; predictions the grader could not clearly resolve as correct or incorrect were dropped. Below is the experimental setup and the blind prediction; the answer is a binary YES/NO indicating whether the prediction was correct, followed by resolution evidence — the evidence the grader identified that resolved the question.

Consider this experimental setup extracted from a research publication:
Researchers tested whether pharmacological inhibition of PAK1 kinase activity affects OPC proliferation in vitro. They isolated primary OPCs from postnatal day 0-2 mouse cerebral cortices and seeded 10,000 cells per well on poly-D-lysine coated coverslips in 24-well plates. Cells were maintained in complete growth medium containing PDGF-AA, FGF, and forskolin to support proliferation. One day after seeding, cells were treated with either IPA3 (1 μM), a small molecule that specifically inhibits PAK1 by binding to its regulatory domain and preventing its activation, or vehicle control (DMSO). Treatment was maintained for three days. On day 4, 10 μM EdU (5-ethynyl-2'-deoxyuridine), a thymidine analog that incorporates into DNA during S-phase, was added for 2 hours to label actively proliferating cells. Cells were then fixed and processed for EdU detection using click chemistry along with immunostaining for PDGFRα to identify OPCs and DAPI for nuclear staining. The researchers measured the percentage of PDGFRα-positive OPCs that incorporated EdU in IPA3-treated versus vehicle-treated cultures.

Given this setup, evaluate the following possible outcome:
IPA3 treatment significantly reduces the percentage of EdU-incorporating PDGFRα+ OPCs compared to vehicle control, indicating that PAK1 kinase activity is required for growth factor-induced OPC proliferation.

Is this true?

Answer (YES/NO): YES